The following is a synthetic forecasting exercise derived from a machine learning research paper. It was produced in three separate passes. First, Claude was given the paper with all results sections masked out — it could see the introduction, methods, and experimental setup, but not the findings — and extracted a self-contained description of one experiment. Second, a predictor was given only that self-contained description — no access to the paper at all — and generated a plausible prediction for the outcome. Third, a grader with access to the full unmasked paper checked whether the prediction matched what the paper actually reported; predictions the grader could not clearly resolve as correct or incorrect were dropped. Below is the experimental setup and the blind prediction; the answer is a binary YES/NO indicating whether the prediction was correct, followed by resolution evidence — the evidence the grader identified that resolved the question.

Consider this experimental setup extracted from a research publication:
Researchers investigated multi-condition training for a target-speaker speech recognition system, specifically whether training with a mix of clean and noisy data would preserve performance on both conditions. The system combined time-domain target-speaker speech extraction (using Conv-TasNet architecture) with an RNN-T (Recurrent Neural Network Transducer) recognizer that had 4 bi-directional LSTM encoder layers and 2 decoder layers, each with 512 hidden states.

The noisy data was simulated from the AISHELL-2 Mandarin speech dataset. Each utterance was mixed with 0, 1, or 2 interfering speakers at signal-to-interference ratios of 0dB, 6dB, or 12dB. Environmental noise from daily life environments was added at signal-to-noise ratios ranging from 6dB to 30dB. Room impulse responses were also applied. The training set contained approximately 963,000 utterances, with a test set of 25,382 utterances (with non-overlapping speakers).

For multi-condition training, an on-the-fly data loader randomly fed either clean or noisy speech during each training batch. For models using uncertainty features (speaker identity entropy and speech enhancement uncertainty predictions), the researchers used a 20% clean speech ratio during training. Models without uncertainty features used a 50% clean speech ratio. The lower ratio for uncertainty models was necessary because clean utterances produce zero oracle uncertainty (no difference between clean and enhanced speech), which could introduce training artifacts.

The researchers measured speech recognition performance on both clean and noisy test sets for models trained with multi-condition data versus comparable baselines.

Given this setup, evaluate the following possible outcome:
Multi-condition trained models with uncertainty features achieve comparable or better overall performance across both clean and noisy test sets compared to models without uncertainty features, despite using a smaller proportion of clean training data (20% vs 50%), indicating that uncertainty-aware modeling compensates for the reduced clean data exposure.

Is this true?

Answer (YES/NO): NO